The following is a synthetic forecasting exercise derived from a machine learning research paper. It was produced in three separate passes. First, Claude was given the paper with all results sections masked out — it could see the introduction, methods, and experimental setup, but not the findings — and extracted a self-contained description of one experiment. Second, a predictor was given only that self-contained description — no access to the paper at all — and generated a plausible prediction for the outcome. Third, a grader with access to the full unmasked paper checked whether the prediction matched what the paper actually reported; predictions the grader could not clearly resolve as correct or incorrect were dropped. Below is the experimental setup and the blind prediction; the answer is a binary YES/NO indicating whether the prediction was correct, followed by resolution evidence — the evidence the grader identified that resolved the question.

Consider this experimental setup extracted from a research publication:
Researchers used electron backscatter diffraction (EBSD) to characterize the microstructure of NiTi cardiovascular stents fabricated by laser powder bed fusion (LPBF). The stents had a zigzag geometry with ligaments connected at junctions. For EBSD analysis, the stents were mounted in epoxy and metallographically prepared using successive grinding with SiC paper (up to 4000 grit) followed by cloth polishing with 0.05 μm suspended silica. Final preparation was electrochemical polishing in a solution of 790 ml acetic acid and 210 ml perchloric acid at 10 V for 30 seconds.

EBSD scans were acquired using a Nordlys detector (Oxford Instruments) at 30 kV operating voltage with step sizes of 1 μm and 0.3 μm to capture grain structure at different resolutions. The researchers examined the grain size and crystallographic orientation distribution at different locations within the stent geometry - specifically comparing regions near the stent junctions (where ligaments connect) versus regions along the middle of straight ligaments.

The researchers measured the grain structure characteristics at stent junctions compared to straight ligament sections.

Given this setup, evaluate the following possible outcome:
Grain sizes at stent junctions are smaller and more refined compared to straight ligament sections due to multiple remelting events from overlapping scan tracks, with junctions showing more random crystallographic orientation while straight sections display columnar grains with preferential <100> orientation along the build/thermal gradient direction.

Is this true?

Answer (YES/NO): NO